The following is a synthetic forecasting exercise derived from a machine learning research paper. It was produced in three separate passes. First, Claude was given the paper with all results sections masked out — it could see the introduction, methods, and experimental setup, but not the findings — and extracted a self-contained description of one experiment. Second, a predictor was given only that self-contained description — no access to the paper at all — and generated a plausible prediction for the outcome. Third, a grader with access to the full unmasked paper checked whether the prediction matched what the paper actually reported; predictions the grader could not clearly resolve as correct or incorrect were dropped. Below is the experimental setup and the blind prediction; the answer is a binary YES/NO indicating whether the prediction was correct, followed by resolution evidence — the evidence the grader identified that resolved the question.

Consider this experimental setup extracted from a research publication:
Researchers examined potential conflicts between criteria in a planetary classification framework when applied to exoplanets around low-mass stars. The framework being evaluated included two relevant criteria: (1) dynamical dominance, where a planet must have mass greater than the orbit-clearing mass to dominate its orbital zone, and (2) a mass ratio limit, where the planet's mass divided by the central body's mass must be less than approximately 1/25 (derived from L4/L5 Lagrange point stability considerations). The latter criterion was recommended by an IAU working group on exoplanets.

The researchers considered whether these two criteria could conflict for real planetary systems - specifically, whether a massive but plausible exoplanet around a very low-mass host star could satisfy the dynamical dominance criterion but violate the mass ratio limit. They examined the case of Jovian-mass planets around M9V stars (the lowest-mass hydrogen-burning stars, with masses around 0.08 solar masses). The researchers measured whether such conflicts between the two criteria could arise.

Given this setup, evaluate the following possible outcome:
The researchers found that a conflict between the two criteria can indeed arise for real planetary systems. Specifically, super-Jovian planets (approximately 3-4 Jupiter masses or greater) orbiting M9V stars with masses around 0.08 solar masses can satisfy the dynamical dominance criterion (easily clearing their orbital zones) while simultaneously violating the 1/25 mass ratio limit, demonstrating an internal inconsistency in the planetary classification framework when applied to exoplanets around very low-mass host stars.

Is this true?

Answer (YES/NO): YES